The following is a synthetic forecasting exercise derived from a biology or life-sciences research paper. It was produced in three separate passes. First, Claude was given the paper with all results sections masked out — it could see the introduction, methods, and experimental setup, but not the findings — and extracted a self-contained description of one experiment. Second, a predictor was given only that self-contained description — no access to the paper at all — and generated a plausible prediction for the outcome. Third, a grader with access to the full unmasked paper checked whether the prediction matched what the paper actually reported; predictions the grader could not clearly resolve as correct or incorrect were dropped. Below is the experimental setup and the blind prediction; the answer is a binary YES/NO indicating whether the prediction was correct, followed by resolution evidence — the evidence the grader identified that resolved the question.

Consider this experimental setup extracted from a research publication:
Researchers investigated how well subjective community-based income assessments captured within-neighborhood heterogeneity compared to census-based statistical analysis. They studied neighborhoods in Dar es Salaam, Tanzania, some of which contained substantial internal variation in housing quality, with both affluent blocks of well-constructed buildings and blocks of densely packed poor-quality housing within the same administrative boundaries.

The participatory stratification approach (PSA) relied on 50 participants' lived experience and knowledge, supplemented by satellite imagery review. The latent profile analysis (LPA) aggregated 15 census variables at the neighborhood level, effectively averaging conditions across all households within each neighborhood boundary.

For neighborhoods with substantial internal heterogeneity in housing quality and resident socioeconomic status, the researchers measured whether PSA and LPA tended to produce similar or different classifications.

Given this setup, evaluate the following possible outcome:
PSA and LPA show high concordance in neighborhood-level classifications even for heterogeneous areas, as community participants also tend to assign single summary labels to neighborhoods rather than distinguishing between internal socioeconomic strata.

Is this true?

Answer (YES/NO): NO